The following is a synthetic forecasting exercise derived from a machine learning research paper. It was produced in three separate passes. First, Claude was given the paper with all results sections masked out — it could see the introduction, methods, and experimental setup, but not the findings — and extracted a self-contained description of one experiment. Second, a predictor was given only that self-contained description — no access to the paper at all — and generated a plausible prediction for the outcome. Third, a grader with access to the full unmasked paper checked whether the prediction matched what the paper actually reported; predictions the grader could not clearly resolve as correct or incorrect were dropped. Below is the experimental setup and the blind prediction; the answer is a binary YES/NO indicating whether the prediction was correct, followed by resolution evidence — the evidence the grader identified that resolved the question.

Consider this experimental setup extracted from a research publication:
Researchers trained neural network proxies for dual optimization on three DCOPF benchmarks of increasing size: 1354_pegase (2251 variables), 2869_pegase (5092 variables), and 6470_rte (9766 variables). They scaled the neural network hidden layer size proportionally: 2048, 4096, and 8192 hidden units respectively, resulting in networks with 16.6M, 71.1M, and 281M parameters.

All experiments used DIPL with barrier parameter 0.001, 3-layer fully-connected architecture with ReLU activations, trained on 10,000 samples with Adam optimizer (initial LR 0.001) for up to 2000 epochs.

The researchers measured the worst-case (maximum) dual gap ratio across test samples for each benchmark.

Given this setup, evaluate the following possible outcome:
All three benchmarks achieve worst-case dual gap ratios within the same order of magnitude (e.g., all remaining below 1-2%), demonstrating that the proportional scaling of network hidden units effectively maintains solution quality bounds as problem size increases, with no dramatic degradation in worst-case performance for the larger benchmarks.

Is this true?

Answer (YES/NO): NO